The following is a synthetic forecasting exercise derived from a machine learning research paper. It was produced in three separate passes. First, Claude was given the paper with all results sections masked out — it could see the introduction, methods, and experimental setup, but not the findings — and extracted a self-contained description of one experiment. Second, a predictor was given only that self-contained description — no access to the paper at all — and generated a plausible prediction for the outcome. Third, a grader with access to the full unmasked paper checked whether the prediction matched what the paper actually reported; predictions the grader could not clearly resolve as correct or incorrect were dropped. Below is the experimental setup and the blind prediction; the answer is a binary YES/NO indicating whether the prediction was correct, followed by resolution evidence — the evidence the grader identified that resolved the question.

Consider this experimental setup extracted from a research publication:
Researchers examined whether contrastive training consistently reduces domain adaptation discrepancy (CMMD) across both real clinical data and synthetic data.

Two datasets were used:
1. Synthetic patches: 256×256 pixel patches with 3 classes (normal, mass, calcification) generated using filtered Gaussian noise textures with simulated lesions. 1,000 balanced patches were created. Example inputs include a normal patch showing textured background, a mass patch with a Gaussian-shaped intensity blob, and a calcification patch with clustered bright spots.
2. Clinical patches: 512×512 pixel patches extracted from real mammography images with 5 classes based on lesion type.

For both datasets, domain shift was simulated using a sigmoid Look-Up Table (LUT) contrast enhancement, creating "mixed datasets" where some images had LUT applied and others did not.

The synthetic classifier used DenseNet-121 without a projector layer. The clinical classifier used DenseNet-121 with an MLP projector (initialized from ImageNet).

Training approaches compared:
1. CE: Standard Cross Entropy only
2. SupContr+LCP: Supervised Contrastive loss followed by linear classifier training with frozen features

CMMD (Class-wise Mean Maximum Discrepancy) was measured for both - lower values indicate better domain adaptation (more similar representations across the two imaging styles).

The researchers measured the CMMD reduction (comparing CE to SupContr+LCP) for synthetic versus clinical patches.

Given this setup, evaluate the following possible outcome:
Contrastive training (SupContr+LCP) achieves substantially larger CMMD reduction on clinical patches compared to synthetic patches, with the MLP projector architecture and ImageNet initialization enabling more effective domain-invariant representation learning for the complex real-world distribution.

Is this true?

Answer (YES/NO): NO